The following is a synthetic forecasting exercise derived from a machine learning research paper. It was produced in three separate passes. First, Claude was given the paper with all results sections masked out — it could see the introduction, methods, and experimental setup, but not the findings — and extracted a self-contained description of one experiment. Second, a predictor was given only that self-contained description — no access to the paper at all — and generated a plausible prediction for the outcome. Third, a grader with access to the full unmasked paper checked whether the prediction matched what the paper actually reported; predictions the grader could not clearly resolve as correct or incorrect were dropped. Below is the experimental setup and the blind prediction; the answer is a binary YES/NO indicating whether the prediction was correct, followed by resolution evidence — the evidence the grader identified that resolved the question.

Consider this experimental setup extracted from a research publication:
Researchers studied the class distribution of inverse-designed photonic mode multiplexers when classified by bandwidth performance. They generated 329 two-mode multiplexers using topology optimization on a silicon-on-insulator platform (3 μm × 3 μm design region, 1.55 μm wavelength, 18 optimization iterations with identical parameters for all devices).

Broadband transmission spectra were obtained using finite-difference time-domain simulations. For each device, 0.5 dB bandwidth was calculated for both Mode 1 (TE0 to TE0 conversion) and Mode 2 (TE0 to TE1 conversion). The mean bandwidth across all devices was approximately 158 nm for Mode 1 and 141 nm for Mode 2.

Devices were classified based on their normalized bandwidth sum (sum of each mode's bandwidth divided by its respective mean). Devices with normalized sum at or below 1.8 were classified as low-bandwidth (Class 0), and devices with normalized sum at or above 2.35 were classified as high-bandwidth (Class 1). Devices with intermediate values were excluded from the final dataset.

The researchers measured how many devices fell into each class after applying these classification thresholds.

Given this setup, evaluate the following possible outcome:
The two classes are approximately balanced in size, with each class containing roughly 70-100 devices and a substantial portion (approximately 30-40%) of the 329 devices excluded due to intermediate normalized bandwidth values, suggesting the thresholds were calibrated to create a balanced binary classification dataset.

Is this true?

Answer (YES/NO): NO